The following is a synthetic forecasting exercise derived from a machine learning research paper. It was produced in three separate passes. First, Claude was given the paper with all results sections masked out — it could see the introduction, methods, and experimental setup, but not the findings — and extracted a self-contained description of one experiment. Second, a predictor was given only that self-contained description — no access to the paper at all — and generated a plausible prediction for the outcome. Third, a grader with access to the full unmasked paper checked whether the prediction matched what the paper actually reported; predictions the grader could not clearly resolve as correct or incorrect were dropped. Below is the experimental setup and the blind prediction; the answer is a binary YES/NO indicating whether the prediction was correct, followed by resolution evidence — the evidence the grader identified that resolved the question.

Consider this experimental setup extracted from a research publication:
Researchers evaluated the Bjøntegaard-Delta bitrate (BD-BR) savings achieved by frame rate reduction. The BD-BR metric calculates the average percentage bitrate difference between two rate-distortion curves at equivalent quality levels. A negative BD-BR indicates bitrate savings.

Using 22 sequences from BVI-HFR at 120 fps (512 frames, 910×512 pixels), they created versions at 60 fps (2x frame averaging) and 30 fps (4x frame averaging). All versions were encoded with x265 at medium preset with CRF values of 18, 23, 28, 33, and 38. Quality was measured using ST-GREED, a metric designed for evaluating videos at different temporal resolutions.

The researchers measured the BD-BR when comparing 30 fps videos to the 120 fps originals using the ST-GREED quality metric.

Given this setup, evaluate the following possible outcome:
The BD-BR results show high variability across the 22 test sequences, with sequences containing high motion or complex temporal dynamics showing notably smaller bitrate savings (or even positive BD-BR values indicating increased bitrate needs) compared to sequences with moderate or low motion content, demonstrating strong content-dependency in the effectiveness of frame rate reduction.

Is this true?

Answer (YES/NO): YES